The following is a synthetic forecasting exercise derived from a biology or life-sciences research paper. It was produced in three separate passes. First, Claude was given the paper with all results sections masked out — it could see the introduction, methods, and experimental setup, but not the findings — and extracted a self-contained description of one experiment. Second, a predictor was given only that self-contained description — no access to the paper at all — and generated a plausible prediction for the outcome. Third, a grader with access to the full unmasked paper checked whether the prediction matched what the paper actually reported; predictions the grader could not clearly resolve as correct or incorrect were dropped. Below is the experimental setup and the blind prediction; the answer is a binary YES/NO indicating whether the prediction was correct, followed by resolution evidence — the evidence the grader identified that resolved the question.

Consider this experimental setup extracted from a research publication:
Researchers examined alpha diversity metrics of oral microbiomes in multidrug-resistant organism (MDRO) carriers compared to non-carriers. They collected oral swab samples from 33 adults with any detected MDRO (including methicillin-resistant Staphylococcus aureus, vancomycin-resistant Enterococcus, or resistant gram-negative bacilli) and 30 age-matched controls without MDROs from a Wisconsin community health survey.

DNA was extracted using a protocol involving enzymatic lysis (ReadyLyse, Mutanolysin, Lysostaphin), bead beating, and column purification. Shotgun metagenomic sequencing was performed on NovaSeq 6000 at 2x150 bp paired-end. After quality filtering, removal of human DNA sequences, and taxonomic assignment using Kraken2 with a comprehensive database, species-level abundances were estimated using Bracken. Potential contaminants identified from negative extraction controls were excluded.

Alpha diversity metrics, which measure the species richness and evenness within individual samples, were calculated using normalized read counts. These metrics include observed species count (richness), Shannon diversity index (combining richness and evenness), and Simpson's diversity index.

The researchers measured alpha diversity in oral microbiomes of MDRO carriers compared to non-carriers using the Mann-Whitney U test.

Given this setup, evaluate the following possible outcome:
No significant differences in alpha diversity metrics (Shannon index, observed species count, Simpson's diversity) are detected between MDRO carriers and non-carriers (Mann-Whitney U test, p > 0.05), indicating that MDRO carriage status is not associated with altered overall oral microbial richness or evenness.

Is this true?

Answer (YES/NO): YES